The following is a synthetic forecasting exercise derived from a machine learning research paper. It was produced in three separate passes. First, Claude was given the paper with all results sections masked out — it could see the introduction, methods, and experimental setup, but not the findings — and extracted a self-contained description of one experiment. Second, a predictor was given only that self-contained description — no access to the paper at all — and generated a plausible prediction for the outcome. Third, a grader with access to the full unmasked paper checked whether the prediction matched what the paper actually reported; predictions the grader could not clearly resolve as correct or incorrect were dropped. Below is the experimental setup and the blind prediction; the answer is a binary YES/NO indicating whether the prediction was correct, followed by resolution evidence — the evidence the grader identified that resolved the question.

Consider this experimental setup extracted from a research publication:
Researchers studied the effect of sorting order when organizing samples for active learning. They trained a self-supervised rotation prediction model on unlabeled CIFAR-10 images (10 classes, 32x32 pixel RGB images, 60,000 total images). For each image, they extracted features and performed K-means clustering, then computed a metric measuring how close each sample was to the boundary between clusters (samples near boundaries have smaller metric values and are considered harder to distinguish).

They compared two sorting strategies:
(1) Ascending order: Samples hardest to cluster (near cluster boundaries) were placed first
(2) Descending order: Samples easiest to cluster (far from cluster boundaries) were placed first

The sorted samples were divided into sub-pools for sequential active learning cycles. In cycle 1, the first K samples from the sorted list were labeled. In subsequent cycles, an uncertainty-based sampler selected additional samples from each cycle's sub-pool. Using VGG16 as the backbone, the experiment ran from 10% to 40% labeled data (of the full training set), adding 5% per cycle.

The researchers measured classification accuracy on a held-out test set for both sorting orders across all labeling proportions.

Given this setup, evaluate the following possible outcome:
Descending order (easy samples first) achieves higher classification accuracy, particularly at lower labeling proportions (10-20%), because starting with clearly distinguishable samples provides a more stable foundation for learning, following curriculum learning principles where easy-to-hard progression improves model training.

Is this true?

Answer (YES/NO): NO